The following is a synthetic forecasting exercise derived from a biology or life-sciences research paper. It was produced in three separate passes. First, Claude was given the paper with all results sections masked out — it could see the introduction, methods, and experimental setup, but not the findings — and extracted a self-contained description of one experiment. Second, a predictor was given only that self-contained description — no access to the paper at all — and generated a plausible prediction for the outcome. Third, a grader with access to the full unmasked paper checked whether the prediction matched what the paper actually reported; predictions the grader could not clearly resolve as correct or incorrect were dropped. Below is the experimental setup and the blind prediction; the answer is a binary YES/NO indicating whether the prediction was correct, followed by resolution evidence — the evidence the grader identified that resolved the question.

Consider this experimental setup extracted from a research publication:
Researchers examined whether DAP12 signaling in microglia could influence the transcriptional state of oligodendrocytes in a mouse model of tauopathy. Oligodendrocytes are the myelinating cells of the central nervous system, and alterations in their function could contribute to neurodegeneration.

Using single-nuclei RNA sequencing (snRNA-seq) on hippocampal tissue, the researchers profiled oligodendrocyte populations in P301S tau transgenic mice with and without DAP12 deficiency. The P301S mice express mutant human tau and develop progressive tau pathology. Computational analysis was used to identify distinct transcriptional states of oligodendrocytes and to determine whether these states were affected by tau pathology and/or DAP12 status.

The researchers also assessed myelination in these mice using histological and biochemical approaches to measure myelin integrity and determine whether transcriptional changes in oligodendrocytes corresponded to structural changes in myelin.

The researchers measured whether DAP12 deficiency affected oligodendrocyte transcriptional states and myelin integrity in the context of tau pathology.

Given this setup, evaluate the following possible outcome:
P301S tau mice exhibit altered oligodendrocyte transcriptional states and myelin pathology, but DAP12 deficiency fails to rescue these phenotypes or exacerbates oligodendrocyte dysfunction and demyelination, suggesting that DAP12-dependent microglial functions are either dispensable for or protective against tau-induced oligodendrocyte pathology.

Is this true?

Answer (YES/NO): NO